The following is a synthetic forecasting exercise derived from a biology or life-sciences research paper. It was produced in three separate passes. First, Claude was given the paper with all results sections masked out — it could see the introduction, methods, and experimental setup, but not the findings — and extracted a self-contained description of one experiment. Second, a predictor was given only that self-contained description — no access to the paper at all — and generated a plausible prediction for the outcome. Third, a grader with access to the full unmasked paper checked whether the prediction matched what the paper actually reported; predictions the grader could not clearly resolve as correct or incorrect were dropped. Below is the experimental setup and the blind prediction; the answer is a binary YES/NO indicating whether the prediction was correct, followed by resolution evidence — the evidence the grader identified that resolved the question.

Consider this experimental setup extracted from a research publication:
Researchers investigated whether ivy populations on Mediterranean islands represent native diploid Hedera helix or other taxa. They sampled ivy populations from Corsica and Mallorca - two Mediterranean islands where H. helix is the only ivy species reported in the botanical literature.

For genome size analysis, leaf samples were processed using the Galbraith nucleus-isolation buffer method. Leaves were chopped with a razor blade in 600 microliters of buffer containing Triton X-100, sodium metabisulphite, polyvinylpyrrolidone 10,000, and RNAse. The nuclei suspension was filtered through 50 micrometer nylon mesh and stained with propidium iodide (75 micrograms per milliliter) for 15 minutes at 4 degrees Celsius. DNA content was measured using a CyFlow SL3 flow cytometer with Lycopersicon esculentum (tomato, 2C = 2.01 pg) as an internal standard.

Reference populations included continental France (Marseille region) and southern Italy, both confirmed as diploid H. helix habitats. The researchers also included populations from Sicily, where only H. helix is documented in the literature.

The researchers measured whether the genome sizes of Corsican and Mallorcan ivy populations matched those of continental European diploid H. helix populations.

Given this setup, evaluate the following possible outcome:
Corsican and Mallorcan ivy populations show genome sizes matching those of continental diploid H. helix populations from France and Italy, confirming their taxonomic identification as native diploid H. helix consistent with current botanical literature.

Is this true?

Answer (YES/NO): YES